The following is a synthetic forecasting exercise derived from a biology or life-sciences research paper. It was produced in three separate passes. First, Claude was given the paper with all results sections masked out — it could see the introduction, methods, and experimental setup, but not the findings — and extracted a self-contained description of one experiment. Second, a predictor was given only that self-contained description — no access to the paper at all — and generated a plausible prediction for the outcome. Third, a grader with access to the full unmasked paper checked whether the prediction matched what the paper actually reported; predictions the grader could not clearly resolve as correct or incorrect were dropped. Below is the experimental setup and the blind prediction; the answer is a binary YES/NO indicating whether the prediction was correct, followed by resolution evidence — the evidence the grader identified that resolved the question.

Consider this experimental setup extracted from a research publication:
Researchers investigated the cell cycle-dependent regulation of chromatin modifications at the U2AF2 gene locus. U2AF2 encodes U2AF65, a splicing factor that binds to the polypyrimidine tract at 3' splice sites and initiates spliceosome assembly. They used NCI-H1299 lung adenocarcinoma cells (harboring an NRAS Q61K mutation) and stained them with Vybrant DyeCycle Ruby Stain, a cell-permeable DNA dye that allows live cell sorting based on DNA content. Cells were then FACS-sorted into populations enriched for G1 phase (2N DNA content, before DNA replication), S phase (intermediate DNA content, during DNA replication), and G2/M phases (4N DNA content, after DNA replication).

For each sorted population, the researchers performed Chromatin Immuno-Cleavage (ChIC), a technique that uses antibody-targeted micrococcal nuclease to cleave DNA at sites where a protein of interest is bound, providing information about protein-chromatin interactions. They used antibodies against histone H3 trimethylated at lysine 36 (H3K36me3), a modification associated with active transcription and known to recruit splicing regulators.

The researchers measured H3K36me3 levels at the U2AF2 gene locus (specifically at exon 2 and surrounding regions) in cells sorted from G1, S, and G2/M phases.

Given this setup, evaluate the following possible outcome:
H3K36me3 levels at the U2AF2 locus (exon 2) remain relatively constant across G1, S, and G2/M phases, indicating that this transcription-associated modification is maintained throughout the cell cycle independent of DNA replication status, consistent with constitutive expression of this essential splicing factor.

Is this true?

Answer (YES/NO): NO